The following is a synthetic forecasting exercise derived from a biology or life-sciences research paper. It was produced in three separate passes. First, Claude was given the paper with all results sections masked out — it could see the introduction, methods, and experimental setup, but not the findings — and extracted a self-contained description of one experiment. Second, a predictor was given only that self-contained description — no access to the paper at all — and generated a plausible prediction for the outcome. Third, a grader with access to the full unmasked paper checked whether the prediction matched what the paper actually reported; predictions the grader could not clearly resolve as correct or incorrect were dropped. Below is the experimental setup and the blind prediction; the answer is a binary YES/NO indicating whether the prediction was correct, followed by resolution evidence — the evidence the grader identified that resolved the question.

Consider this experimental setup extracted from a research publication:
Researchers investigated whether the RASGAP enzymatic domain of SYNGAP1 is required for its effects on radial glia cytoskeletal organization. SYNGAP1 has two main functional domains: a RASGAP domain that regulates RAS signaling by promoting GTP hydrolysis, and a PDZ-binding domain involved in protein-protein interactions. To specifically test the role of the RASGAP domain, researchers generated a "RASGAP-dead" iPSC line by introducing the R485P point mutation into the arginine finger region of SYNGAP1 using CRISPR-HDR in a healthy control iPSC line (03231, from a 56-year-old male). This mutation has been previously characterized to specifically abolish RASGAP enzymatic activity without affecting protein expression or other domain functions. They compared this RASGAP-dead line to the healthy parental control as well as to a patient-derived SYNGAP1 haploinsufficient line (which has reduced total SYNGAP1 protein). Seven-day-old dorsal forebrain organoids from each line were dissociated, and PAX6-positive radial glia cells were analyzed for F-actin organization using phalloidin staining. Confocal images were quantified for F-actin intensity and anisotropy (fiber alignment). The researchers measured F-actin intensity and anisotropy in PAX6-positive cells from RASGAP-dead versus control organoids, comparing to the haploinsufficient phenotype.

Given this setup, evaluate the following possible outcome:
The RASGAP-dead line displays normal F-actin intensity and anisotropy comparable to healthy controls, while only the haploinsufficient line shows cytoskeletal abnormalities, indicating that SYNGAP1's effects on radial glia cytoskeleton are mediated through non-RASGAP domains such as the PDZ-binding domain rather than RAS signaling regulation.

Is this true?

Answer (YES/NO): NO